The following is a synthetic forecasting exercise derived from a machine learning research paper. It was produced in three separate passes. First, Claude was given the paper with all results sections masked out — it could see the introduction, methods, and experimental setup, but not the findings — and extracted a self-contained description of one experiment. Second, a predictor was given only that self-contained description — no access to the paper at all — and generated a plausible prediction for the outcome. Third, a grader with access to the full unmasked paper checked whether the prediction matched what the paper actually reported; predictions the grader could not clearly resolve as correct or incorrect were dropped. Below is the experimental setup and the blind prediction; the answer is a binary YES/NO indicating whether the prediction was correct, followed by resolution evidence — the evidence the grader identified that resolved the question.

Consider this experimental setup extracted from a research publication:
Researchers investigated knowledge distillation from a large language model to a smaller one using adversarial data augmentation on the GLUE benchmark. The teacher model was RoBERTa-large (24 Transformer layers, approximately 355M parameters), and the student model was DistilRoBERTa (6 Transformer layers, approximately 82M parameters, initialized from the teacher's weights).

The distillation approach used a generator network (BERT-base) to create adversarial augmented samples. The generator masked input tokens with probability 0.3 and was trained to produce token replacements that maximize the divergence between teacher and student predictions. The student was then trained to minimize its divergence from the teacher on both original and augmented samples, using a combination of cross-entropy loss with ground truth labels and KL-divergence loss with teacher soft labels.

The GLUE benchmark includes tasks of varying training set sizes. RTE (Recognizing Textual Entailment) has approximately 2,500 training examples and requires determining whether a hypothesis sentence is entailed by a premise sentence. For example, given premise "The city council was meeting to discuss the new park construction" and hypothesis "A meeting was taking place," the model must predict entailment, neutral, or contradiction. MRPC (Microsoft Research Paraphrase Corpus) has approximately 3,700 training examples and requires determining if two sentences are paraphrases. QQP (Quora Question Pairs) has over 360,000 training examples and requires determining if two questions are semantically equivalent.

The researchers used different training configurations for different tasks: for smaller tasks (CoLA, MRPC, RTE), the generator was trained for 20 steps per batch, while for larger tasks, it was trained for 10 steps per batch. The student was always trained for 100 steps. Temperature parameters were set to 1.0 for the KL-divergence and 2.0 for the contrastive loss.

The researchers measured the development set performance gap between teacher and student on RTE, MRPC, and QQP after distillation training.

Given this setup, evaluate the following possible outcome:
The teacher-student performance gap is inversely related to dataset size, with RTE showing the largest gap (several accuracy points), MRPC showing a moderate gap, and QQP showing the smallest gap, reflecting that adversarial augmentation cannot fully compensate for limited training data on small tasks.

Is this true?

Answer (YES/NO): NO